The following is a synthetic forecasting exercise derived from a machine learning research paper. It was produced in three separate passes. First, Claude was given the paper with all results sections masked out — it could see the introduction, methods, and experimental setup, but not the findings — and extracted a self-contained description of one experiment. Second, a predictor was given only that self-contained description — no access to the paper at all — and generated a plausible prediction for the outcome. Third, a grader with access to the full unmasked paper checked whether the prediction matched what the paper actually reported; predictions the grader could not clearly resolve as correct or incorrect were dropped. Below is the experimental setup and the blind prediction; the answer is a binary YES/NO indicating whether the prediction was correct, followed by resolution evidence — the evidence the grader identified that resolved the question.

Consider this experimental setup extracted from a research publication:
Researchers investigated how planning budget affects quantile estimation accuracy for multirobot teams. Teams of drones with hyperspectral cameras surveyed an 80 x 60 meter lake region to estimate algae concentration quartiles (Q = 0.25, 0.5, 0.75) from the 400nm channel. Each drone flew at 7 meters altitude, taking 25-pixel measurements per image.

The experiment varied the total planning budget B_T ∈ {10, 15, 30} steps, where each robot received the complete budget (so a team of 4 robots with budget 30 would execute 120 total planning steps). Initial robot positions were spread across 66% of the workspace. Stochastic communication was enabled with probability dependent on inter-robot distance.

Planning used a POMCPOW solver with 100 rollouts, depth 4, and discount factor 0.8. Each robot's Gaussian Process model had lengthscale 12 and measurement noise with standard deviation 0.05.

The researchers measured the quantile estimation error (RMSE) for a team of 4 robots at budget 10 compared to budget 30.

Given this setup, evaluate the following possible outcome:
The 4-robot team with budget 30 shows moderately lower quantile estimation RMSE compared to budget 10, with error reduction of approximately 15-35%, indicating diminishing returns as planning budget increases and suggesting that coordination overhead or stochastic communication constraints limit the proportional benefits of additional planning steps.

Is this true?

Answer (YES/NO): NO